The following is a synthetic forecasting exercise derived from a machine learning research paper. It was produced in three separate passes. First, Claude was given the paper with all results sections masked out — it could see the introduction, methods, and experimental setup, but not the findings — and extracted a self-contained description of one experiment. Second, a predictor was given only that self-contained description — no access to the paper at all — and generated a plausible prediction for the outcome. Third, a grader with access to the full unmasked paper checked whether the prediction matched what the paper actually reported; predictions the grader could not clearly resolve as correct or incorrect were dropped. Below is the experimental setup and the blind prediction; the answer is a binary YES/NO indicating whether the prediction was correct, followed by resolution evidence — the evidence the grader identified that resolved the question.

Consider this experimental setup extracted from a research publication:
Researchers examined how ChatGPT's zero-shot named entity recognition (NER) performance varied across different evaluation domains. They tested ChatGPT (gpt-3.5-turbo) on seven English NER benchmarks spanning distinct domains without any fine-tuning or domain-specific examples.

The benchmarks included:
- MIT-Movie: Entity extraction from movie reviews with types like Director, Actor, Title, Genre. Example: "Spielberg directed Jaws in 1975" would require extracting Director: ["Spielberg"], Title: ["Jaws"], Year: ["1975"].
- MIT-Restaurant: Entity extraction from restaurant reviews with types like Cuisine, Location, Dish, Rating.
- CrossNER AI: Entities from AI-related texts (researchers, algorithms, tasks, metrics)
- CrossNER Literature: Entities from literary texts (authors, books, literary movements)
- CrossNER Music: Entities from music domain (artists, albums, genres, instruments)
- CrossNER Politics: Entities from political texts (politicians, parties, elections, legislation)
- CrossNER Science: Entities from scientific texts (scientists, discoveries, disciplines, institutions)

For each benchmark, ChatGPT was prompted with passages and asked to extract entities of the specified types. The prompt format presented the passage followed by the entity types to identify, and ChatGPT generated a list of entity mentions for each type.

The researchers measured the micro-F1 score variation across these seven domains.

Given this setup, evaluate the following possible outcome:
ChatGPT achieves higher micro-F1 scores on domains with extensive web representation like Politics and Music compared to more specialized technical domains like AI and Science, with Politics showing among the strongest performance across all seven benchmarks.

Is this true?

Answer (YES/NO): NO